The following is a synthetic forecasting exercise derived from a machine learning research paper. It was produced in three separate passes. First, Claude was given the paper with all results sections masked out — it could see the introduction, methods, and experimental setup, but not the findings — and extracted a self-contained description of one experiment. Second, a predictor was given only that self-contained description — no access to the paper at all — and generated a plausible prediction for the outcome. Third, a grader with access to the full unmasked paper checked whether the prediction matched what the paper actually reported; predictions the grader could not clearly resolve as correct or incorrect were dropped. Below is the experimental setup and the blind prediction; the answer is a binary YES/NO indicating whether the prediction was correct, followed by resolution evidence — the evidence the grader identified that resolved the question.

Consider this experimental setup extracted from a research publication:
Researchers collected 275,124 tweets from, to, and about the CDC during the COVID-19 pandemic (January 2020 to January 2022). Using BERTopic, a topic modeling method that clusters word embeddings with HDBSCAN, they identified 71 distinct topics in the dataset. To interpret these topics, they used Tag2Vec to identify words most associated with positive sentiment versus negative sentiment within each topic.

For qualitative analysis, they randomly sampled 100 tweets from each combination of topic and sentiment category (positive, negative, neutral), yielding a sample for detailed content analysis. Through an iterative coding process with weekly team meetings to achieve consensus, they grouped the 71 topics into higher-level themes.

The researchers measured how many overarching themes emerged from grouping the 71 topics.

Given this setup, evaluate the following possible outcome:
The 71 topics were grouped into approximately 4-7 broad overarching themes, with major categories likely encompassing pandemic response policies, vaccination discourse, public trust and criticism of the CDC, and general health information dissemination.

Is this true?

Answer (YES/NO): YES